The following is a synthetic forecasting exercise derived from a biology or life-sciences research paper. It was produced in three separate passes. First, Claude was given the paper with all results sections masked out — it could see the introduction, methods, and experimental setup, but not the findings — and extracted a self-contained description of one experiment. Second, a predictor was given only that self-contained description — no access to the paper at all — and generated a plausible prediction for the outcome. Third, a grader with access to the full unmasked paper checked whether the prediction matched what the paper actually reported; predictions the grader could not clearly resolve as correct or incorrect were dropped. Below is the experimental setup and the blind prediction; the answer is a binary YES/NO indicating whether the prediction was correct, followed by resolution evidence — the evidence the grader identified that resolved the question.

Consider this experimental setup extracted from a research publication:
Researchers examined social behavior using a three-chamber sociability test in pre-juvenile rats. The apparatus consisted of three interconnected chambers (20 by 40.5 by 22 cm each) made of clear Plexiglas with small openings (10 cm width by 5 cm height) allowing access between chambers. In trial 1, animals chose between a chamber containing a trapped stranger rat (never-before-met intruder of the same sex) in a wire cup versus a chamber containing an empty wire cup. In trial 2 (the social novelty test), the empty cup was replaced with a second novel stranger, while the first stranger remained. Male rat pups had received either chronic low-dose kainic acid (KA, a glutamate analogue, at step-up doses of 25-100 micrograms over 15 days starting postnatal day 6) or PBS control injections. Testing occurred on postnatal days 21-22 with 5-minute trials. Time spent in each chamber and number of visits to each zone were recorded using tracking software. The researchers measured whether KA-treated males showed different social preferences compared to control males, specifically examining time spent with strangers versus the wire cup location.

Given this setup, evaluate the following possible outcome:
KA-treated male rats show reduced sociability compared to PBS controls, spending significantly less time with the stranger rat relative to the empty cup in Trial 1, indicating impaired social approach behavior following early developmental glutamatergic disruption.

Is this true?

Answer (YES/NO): NO